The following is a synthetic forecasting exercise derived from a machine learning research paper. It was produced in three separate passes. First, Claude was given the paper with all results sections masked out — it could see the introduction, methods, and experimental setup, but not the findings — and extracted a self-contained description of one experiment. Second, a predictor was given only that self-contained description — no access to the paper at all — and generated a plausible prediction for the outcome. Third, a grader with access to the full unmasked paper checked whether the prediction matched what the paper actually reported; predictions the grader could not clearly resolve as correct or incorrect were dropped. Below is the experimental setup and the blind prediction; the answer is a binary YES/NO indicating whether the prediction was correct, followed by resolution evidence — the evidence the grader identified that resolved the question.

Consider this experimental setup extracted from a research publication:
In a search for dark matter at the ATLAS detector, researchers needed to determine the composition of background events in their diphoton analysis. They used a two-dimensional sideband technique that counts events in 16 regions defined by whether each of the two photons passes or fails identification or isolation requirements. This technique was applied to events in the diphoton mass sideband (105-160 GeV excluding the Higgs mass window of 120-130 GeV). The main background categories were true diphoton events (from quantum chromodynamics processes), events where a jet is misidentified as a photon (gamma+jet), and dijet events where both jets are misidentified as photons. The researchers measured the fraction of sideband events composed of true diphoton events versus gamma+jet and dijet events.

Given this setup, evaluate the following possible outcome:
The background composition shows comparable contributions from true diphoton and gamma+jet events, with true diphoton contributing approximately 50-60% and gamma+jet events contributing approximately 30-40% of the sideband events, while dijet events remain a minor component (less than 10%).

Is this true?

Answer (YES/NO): NO